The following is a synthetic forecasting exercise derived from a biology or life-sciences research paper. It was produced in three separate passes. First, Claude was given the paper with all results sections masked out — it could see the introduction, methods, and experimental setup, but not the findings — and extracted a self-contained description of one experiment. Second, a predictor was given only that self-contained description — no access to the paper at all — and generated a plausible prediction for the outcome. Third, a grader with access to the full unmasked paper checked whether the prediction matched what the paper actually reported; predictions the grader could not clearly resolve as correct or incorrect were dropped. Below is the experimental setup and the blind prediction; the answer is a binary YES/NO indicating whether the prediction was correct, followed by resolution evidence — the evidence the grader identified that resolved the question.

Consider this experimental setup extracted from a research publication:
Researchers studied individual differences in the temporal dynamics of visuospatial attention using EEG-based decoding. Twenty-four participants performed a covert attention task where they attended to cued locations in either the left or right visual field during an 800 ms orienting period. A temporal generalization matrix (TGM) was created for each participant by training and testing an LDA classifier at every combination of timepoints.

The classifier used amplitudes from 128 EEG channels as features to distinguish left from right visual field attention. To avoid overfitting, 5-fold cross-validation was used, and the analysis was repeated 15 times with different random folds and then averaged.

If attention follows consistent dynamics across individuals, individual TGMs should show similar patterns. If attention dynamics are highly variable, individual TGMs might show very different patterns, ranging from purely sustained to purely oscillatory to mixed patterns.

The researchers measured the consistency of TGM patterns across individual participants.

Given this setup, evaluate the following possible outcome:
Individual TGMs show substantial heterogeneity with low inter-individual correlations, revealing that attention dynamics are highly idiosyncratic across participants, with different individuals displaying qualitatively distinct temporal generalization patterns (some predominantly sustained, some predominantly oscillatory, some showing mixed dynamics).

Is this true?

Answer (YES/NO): NO